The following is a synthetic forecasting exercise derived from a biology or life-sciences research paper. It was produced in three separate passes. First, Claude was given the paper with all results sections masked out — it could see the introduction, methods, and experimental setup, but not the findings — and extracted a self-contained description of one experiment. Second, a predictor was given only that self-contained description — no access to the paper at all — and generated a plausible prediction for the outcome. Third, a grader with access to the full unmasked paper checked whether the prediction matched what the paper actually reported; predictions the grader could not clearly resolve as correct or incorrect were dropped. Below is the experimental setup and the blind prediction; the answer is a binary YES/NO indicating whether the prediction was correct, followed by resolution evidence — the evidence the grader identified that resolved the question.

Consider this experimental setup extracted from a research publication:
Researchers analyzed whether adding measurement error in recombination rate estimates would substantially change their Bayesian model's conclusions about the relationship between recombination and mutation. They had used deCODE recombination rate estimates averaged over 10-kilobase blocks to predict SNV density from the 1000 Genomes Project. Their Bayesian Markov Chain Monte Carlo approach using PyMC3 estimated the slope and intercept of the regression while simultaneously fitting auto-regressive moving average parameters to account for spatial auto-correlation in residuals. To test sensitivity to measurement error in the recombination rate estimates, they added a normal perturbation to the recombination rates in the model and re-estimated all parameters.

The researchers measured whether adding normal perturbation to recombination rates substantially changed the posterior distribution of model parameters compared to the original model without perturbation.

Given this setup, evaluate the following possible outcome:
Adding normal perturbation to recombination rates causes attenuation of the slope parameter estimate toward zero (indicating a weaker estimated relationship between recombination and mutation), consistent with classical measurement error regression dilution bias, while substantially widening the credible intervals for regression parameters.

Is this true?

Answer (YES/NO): NO